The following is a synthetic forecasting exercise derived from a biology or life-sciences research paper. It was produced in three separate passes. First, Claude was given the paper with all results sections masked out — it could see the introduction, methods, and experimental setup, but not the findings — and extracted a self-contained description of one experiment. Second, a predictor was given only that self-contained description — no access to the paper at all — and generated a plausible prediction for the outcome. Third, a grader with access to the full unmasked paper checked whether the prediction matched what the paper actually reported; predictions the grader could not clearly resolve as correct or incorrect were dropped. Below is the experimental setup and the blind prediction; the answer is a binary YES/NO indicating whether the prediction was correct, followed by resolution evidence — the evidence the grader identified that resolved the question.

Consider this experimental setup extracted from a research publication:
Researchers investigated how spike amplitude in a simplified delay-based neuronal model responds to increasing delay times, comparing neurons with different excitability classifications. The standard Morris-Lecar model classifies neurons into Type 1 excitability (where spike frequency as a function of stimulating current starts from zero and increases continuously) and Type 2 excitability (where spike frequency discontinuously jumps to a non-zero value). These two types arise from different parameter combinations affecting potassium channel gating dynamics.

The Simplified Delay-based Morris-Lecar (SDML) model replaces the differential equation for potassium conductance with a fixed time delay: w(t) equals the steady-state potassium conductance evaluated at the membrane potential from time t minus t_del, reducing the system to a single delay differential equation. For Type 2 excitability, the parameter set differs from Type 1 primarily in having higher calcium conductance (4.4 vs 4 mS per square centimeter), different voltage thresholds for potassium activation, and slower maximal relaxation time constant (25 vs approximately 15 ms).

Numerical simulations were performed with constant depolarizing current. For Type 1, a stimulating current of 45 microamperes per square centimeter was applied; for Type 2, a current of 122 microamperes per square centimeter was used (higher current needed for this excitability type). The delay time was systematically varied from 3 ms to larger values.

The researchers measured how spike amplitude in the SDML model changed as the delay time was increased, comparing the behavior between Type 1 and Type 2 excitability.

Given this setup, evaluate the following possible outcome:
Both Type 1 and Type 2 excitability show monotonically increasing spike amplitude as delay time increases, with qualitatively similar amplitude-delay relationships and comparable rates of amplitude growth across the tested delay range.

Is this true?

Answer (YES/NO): NO